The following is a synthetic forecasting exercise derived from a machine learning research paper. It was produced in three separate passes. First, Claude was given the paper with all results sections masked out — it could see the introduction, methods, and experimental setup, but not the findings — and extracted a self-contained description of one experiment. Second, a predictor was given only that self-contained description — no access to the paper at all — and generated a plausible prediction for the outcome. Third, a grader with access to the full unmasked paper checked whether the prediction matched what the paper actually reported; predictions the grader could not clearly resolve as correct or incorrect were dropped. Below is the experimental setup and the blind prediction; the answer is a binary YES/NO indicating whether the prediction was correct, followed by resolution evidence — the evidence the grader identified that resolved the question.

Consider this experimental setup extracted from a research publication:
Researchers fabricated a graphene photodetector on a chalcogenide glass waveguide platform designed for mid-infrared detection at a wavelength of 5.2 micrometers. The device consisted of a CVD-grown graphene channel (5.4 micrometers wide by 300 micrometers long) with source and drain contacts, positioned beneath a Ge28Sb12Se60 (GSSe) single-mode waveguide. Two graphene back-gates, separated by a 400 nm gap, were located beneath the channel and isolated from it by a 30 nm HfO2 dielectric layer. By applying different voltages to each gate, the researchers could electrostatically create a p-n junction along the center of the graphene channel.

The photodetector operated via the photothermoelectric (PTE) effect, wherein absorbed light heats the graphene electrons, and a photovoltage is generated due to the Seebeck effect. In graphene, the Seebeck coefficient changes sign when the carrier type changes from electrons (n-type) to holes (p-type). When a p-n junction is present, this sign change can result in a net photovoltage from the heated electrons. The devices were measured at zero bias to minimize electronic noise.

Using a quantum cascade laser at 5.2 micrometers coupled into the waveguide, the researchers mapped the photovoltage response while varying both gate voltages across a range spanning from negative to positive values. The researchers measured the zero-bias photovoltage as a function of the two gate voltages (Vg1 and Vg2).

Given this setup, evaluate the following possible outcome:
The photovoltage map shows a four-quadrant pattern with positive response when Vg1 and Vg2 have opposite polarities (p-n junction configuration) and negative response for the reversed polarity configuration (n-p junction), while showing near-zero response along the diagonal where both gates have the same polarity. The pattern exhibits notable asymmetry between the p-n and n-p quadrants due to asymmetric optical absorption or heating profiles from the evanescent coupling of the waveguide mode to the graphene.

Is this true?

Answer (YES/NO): NO